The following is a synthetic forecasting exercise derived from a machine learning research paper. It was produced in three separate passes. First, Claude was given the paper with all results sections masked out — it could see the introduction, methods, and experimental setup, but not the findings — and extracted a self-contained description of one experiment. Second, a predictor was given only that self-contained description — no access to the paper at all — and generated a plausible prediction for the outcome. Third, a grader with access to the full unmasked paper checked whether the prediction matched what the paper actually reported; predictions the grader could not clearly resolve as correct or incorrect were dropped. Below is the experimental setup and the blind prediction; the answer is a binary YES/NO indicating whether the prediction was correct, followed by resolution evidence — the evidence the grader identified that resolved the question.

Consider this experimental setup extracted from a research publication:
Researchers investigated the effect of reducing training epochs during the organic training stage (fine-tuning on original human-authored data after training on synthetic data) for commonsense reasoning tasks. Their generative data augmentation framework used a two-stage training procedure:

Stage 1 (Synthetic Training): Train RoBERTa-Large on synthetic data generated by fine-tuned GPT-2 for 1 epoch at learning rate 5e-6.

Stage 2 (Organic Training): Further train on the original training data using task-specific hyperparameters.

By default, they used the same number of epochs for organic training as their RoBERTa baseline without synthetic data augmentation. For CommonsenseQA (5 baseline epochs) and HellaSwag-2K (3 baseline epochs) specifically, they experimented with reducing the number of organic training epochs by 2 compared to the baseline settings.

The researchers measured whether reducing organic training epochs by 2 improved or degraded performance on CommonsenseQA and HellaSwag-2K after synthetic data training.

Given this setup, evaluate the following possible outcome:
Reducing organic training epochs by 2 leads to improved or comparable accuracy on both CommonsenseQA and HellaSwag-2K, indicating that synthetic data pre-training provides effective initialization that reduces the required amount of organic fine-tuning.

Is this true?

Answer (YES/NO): YES